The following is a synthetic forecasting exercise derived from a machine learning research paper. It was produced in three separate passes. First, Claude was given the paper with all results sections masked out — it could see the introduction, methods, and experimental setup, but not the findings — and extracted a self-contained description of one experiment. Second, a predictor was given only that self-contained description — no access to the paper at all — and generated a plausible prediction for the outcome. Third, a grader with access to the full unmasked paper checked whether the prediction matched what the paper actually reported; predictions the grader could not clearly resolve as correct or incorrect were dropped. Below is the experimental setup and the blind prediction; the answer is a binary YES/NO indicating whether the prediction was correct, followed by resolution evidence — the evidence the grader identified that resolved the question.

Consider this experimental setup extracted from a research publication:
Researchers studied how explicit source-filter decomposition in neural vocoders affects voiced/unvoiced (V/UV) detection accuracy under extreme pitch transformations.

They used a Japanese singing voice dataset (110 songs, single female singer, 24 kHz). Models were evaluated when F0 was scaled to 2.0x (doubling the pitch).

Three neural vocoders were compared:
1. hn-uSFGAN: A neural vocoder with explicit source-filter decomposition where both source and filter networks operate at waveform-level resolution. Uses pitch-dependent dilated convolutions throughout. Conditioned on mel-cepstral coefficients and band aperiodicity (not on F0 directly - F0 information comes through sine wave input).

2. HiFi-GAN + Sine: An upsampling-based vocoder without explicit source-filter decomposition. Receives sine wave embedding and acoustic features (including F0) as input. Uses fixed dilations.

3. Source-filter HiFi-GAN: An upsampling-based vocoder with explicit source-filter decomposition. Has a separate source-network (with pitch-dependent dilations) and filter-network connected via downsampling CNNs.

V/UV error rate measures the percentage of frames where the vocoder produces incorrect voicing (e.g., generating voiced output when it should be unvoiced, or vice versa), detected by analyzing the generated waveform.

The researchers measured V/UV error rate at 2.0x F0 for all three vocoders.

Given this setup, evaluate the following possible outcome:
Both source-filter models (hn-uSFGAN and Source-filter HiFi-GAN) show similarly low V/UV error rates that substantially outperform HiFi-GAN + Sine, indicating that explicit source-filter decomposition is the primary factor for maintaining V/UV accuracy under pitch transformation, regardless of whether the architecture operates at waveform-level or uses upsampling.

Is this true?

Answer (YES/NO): NO